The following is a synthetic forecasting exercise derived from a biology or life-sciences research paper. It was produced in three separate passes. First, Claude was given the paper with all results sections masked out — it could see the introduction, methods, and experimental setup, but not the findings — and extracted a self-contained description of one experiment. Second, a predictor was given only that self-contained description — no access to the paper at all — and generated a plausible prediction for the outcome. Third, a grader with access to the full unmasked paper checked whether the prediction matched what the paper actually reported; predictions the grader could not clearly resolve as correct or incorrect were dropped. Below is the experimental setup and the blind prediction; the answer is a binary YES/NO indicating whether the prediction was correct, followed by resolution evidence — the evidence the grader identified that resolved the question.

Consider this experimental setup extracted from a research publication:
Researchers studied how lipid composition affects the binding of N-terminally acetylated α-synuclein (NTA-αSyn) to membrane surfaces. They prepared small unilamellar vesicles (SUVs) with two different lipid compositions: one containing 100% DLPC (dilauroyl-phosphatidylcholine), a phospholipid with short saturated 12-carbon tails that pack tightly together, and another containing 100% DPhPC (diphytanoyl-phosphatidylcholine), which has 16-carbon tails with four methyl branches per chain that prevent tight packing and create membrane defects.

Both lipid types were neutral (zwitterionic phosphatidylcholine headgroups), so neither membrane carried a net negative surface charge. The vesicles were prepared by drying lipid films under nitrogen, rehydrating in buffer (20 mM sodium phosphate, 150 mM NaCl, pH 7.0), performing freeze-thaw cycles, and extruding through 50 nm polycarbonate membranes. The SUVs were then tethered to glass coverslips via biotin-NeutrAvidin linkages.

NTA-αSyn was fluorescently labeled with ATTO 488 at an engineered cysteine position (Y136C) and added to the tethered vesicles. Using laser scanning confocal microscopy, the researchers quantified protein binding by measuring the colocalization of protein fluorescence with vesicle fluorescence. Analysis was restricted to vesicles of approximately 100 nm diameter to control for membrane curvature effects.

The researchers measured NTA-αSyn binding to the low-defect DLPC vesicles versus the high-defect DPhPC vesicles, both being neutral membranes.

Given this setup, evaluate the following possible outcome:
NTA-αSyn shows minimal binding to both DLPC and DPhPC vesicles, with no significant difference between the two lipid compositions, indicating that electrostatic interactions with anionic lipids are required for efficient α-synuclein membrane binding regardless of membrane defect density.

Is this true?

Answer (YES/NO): NO